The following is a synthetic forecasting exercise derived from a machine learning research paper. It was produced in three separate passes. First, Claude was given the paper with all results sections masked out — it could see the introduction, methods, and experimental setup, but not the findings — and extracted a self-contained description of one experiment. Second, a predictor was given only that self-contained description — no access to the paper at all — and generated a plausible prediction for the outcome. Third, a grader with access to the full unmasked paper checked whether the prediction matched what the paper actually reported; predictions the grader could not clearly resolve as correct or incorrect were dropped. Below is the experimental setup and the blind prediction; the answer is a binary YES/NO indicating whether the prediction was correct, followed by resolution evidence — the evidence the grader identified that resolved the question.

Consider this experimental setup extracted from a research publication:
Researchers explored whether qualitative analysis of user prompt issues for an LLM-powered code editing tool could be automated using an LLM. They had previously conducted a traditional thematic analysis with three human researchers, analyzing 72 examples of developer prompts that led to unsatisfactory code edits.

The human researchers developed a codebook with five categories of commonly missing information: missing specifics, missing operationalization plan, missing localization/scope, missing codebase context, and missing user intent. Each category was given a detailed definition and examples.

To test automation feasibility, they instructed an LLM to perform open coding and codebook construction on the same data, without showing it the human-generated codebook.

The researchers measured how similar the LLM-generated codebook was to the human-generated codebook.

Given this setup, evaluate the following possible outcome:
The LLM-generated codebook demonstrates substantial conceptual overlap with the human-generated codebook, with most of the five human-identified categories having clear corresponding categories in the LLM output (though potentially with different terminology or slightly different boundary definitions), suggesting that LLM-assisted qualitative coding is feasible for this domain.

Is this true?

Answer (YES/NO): YES